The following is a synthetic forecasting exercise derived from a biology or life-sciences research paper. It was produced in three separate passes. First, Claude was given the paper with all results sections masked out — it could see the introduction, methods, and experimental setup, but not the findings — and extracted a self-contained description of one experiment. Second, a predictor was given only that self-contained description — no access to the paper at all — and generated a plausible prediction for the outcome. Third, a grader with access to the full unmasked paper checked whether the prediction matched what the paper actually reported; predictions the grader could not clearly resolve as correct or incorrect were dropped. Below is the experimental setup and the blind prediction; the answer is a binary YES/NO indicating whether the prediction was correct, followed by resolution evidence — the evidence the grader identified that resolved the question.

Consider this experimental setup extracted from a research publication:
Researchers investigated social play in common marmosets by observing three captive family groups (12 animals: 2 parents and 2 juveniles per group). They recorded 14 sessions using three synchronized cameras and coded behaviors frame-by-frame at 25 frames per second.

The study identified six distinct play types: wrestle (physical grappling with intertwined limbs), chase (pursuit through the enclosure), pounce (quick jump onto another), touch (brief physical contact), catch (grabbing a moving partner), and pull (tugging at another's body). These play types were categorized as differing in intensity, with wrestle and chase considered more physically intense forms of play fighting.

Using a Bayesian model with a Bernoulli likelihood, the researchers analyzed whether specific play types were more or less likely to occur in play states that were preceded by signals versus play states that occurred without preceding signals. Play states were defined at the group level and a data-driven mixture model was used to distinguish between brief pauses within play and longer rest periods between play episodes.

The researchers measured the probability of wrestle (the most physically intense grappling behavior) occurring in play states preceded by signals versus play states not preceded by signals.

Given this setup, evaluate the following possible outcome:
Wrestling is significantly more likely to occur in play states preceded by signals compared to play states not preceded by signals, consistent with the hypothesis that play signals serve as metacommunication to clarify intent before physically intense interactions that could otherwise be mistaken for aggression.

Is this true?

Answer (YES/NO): YES